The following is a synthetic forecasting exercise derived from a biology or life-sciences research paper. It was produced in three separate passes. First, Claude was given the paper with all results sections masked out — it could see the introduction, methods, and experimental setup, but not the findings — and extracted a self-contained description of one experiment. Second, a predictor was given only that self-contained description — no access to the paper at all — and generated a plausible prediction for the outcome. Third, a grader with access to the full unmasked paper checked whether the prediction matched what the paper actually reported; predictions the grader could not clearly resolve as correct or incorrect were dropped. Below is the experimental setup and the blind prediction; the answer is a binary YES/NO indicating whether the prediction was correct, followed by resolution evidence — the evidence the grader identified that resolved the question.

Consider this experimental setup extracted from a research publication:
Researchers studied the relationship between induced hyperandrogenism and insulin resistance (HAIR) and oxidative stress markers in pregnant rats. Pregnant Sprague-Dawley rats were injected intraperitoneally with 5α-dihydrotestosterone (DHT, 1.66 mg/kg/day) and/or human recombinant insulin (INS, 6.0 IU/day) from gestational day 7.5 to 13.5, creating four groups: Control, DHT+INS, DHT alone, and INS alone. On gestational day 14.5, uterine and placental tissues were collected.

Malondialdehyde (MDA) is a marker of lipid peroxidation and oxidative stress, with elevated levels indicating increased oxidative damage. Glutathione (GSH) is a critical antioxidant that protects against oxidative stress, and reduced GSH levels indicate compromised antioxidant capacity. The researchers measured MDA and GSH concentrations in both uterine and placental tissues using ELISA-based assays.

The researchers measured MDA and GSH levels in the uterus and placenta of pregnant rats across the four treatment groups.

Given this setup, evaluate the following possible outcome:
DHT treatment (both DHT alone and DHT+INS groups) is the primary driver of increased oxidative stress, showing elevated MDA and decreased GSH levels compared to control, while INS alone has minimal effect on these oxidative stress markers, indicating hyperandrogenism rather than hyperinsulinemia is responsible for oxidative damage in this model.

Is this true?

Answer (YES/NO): NO